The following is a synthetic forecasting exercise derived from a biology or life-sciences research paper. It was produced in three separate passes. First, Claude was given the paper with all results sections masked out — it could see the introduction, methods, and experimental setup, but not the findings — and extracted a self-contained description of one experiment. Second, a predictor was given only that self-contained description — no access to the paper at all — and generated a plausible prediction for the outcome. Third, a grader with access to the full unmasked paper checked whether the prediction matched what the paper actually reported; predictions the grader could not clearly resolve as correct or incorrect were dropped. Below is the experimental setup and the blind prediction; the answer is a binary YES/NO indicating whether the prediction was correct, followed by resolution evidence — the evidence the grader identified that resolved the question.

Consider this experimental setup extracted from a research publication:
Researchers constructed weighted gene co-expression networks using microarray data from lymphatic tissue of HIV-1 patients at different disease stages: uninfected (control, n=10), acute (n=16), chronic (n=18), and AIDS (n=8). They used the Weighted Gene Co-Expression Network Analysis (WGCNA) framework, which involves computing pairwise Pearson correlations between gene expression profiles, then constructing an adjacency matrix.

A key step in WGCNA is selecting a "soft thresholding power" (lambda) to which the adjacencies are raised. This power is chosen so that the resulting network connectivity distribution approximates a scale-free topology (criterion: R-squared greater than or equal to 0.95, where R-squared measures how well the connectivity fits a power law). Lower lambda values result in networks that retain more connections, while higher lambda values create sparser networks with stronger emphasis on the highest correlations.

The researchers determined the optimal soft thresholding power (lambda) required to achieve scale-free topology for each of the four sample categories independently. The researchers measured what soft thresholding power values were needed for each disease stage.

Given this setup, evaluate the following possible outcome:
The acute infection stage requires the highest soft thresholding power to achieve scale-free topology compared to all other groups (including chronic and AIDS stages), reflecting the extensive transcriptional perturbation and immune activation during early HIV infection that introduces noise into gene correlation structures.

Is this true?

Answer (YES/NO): NO